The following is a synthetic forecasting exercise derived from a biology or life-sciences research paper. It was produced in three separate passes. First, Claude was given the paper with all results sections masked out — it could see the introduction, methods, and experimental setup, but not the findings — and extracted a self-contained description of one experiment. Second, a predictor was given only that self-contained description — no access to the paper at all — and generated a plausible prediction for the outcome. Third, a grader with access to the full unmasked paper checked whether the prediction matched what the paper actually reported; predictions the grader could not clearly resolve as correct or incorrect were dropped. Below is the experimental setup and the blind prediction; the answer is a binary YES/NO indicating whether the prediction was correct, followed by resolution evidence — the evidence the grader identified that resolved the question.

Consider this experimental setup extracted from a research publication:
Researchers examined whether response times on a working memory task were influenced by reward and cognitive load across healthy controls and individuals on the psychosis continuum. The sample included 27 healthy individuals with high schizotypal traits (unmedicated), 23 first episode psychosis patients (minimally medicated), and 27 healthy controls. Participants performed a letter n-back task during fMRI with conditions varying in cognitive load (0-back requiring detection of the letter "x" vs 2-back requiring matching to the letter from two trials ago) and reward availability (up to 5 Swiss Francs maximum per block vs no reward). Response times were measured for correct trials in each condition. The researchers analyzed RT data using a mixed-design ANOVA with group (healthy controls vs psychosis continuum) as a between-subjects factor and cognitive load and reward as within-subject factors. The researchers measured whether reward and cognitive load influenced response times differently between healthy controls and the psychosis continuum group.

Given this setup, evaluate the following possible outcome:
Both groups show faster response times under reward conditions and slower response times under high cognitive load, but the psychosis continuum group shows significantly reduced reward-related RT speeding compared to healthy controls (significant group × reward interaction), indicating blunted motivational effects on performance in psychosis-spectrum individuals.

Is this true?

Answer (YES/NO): NO